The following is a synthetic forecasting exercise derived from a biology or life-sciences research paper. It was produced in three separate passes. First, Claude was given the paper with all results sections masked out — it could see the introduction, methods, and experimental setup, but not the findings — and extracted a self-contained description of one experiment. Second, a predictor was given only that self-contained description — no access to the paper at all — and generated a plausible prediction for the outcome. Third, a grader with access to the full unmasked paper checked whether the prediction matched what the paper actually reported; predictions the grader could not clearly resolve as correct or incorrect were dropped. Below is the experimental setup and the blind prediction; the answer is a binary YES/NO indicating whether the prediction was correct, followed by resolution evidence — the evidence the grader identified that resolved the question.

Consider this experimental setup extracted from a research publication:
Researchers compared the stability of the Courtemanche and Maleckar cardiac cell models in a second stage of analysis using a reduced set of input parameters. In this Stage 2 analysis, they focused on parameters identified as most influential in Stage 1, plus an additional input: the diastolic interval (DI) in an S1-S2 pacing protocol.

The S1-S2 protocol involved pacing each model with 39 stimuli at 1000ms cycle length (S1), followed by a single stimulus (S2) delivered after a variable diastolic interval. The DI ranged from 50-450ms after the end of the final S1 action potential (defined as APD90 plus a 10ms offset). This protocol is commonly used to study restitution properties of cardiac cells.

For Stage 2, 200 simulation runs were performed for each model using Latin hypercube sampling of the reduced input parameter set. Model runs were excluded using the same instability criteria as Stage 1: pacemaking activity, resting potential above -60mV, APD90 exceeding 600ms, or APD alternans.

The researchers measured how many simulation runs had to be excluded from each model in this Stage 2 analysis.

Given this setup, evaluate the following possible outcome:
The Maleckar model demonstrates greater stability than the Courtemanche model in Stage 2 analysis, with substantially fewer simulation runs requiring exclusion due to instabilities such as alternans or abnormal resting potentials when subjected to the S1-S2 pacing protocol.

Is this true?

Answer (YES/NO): NO